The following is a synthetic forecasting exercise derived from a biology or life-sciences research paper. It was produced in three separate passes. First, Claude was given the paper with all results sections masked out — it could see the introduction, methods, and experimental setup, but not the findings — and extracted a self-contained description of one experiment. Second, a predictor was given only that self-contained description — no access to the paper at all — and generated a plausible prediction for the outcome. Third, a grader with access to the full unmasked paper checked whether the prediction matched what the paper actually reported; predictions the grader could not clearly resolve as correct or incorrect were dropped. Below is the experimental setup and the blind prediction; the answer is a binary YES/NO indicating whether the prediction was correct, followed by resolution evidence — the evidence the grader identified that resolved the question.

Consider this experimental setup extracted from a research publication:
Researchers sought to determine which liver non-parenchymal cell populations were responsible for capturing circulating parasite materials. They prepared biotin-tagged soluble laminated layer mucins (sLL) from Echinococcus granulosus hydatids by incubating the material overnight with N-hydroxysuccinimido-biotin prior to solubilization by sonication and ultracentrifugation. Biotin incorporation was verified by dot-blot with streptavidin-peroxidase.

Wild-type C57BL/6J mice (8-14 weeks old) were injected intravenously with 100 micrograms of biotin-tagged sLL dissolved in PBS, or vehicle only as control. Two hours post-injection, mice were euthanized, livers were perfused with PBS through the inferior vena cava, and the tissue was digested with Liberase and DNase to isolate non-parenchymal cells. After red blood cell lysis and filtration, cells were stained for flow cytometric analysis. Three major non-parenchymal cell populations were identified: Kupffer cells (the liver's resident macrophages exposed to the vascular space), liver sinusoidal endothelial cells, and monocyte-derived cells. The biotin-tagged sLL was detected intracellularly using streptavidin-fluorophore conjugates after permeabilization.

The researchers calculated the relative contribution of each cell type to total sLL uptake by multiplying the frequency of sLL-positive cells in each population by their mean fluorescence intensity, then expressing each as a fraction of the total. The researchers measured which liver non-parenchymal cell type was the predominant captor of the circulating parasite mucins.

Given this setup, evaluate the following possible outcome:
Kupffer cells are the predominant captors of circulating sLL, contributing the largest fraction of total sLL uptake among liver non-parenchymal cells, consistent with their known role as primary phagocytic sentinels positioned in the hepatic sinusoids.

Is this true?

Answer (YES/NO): YES